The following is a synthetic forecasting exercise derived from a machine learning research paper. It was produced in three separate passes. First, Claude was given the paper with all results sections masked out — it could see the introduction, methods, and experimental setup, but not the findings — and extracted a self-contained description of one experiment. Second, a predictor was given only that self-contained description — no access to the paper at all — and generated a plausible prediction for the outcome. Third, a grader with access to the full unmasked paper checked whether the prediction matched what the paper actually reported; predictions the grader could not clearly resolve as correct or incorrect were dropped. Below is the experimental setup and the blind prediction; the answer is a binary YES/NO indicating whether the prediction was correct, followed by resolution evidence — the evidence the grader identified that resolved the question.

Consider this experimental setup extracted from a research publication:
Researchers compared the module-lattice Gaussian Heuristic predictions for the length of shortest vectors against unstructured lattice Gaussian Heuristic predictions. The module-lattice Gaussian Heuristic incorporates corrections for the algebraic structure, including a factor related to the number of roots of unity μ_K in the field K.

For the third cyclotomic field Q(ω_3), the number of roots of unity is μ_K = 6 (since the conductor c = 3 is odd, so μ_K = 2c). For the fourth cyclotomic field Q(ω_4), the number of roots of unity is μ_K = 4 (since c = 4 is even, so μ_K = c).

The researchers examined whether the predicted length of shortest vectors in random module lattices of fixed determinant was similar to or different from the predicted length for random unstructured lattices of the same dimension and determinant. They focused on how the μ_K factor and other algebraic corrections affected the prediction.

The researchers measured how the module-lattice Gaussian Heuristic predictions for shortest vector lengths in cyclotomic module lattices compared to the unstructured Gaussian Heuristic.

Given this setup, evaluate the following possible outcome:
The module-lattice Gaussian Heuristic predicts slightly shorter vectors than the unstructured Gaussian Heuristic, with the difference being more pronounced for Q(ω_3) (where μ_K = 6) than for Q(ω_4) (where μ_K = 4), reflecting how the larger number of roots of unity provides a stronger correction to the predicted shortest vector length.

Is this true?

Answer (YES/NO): NO